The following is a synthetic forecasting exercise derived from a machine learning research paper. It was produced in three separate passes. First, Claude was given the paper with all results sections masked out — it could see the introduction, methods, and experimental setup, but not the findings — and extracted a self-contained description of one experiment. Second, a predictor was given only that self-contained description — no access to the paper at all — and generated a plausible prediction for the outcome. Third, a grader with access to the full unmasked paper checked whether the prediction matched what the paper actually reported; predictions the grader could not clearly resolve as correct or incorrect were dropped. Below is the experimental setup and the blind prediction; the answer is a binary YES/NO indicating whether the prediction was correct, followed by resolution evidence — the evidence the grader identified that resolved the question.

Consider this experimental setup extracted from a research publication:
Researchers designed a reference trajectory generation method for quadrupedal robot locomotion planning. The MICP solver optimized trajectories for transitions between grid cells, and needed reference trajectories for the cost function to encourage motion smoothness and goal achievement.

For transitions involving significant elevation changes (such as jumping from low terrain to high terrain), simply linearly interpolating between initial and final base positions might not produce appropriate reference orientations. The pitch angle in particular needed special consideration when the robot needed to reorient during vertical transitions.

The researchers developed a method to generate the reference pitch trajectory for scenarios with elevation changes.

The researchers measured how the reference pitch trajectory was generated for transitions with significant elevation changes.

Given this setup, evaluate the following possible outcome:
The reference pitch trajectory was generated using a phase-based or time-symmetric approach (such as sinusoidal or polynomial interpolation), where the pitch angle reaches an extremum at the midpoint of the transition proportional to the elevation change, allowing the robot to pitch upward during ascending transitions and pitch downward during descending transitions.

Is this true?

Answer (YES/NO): NO